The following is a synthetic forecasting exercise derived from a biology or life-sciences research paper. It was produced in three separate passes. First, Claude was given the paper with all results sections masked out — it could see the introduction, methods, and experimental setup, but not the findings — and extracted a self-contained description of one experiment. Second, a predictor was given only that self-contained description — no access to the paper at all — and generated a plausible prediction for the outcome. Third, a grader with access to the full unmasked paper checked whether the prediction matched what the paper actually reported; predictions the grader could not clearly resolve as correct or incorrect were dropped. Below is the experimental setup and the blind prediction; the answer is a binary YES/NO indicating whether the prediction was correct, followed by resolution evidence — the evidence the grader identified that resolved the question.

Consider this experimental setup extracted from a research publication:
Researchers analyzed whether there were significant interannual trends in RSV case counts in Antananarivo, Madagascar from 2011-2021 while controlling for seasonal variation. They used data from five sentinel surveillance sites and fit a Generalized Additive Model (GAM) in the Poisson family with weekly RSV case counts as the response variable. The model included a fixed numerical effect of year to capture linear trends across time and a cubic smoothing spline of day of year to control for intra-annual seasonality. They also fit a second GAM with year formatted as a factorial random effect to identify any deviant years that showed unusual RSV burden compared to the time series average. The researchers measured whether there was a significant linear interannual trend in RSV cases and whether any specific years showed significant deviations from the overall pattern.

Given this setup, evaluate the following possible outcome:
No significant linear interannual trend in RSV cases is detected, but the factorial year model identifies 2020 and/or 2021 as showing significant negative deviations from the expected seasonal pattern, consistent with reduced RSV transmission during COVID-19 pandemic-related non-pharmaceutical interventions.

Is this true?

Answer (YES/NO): NO